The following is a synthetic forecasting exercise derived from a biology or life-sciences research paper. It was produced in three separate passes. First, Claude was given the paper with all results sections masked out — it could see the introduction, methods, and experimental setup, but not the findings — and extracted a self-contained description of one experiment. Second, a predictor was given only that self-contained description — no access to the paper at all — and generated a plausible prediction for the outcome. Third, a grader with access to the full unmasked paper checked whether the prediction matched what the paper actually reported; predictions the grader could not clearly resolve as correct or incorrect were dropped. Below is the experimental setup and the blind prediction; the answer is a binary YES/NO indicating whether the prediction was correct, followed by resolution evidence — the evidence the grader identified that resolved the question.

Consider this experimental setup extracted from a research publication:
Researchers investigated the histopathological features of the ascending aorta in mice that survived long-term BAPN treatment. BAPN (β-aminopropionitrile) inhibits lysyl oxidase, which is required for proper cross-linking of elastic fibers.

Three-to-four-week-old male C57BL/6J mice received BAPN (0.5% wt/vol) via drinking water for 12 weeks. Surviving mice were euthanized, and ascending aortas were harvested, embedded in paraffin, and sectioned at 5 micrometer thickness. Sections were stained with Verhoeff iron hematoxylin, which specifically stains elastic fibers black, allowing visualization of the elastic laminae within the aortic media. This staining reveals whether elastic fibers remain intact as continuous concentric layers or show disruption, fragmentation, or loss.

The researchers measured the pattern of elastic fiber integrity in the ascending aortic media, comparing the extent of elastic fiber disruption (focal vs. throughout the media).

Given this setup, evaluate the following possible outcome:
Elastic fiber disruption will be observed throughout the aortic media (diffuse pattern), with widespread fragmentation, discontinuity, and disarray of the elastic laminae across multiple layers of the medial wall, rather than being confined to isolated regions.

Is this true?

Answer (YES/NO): YES